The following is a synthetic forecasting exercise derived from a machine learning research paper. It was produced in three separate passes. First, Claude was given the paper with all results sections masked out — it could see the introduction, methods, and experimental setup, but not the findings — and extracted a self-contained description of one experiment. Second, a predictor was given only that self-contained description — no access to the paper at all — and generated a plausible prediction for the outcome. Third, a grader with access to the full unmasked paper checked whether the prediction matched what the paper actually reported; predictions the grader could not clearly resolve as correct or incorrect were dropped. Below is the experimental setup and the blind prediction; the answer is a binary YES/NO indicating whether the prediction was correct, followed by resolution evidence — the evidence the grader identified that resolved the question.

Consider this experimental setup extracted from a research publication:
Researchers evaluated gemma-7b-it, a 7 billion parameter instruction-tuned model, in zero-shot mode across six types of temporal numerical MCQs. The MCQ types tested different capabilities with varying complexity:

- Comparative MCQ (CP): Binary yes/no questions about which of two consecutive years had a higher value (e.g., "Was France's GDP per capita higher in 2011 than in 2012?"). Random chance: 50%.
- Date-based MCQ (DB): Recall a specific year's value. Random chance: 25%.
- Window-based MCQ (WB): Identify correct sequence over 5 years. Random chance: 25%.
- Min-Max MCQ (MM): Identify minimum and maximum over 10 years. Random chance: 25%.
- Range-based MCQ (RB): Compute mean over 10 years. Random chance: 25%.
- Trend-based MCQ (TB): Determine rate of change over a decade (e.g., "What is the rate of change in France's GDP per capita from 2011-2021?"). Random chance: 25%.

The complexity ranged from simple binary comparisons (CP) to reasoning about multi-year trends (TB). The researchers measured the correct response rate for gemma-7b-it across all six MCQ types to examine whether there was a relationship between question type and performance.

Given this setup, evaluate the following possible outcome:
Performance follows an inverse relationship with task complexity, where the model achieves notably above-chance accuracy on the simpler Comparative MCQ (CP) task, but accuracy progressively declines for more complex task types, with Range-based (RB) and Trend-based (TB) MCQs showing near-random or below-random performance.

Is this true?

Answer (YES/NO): NO